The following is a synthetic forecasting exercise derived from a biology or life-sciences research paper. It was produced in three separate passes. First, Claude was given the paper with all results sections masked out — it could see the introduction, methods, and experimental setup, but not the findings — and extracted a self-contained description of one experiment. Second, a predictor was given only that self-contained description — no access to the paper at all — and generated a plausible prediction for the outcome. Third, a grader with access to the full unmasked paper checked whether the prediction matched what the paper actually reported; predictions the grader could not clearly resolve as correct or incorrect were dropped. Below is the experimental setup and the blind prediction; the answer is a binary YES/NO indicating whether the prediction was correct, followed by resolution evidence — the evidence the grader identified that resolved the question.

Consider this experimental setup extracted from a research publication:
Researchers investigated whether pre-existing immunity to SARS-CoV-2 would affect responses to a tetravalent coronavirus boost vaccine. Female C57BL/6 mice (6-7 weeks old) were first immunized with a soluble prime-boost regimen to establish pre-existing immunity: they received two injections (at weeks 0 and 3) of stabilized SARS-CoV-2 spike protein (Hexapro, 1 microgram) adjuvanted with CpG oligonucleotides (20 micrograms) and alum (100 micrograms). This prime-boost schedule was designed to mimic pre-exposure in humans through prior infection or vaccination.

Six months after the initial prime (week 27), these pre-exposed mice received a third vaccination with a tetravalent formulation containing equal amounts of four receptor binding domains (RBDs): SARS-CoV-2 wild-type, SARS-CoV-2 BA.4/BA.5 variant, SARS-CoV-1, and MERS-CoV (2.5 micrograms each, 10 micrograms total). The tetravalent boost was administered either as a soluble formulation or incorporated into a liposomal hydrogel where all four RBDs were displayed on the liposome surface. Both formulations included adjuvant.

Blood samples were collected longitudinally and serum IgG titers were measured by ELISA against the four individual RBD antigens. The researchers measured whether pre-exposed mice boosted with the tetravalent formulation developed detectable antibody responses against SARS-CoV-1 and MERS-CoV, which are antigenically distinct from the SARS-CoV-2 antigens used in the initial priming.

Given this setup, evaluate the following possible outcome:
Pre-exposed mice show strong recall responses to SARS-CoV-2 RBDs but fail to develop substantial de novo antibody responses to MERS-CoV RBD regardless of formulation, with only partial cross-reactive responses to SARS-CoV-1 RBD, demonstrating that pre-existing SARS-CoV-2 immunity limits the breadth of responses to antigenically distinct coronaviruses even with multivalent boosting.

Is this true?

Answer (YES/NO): NO